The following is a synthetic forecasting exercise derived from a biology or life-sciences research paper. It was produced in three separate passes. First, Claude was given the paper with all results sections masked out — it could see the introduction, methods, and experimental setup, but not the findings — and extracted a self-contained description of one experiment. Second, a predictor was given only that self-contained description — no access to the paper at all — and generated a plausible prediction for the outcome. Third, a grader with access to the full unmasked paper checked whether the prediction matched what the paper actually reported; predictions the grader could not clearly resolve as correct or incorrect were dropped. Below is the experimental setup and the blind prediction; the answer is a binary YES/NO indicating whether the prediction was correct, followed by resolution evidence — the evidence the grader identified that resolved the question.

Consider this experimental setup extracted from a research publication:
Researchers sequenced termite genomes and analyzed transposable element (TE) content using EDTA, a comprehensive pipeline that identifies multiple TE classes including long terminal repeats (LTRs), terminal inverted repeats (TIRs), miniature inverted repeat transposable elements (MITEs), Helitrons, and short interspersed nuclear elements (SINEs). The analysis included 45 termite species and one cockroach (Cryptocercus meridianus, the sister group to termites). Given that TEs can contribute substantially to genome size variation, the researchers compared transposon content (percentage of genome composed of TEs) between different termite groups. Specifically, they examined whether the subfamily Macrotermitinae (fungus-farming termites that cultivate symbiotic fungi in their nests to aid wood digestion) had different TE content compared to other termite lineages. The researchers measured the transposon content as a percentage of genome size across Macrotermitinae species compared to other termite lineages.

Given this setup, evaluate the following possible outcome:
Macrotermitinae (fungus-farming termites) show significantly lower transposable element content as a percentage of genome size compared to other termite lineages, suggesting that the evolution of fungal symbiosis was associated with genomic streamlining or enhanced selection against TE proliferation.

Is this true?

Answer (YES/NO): NO